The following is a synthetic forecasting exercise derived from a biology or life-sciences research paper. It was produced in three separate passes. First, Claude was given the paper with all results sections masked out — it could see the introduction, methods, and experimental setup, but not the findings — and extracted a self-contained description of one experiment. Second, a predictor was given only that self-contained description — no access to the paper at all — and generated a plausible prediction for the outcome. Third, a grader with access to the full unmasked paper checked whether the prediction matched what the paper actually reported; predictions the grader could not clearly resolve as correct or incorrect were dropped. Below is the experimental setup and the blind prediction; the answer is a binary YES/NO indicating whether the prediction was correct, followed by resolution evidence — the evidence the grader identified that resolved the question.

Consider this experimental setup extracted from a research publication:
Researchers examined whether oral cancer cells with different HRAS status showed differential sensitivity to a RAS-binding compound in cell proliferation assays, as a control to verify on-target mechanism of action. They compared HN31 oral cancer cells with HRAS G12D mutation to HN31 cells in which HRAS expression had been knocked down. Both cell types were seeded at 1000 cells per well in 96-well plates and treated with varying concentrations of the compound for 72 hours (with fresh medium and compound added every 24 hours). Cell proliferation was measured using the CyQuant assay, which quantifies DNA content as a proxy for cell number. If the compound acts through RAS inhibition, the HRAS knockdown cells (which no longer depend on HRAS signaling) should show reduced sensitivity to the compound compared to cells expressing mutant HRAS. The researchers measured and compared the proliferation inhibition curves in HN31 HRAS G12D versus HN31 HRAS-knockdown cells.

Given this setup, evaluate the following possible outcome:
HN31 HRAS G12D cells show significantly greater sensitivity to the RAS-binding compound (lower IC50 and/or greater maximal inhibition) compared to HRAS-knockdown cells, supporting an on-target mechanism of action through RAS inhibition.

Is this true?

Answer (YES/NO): NO